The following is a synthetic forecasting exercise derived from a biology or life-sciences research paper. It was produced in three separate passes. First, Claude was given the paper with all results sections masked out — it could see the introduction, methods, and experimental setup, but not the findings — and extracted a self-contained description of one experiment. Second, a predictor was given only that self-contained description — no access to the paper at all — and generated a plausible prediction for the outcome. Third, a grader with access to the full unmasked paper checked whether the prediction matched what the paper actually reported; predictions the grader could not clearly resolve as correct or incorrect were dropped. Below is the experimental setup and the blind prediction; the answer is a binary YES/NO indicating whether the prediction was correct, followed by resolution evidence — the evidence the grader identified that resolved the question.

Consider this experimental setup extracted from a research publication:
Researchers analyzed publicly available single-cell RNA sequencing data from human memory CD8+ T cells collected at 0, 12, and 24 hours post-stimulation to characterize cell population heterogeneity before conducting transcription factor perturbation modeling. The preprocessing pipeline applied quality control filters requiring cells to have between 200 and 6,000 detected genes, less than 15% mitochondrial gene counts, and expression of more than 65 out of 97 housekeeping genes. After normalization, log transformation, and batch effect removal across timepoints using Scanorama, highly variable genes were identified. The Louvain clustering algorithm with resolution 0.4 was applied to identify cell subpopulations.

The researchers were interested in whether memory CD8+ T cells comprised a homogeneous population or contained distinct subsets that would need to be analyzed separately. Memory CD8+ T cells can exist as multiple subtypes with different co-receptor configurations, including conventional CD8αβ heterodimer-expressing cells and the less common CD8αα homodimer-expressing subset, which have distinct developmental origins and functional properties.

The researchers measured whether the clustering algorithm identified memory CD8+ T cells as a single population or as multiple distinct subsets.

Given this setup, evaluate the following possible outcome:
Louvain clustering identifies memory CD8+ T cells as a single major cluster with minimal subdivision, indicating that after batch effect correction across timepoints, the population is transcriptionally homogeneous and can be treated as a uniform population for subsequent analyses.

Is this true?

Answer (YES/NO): NO